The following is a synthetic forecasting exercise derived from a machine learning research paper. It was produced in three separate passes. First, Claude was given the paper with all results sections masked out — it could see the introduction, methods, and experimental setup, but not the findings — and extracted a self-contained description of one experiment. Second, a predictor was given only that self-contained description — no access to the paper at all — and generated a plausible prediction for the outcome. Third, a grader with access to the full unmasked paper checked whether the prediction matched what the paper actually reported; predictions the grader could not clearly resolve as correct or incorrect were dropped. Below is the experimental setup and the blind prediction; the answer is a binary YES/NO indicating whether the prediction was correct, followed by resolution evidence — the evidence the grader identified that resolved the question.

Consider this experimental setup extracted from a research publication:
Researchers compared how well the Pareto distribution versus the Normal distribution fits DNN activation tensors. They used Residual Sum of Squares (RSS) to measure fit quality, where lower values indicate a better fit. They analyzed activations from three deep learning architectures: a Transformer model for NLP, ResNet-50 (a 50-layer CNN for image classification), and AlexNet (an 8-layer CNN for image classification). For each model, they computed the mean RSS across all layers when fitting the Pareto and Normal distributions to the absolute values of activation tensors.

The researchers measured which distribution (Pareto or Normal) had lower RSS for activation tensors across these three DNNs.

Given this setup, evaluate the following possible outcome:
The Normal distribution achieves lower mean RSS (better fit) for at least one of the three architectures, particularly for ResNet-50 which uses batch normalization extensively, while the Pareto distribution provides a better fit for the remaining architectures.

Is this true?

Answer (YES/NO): NO